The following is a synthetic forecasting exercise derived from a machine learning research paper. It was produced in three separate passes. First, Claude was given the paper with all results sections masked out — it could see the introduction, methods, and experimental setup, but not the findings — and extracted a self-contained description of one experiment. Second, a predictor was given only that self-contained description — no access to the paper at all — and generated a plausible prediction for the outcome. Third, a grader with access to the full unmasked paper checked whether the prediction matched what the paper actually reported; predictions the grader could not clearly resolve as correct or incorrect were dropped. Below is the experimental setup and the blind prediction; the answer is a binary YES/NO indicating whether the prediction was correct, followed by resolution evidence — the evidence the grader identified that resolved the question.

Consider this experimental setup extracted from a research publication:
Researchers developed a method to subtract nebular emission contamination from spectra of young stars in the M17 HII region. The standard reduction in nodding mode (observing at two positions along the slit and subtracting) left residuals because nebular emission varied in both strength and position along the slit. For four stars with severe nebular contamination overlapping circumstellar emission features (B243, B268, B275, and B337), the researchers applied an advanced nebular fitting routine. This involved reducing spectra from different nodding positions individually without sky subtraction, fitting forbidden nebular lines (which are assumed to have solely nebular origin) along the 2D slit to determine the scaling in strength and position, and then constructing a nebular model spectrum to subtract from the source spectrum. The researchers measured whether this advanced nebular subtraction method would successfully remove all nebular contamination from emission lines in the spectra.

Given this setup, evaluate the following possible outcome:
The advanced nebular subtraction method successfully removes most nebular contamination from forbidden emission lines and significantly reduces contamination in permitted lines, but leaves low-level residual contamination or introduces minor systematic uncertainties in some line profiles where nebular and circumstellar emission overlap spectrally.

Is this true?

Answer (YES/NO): NO